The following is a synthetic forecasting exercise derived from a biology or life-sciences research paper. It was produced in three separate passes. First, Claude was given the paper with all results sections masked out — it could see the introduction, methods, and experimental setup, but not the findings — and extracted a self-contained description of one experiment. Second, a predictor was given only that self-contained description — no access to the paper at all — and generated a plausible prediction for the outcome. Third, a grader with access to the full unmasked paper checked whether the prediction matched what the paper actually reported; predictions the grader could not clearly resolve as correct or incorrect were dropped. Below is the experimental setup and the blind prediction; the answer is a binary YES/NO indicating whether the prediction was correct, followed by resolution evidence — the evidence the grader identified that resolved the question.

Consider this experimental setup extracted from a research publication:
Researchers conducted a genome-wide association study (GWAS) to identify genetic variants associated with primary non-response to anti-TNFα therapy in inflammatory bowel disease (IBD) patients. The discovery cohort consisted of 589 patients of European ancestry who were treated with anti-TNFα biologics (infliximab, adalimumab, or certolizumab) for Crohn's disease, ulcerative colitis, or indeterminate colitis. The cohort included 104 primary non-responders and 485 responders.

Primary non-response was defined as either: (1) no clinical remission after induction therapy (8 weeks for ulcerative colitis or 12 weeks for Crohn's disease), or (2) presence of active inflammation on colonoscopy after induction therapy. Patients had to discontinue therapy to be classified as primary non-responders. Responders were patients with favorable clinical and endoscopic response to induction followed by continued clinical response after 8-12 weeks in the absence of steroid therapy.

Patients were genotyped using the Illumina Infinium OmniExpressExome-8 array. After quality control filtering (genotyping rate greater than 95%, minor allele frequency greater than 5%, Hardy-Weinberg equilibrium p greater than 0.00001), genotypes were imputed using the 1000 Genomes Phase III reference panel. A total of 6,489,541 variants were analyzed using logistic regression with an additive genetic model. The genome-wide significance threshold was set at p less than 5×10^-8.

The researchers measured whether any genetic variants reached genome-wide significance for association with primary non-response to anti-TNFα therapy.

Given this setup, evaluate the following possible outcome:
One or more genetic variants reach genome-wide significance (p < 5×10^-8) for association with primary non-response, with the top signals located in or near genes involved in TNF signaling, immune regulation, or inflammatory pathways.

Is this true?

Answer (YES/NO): NO